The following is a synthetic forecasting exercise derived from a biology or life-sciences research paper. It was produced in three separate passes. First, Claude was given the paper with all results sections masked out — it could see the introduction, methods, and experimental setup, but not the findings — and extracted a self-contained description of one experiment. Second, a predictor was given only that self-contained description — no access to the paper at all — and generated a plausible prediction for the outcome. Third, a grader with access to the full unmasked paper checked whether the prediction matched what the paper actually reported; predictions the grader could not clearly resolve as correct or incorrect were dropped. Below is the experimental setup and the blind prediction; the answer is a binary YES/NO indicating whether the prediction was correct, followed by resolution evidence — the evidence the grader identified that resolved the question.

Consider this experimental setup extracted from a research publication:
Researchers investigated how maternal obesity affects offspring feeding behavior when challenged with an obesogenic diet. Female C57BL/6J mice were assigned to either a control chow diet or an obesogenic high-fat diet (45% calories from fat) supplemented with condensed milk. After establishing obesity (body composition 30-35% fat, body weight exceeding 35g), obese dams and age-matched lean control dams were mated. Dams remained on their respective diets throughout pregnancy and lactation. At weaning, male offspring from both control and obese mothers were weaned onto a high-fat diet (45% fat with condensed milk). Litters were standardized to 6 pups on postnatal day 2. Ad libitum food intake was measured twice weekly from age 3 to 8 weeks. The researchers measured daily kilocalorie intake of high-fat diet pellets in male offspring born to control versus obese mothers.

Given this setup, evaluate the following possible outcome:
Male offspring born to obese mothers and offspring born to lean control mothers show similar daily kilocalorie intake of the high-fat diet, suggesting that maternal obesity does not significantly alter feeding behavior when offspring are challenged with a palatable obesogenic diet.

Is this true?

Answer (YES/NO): NO